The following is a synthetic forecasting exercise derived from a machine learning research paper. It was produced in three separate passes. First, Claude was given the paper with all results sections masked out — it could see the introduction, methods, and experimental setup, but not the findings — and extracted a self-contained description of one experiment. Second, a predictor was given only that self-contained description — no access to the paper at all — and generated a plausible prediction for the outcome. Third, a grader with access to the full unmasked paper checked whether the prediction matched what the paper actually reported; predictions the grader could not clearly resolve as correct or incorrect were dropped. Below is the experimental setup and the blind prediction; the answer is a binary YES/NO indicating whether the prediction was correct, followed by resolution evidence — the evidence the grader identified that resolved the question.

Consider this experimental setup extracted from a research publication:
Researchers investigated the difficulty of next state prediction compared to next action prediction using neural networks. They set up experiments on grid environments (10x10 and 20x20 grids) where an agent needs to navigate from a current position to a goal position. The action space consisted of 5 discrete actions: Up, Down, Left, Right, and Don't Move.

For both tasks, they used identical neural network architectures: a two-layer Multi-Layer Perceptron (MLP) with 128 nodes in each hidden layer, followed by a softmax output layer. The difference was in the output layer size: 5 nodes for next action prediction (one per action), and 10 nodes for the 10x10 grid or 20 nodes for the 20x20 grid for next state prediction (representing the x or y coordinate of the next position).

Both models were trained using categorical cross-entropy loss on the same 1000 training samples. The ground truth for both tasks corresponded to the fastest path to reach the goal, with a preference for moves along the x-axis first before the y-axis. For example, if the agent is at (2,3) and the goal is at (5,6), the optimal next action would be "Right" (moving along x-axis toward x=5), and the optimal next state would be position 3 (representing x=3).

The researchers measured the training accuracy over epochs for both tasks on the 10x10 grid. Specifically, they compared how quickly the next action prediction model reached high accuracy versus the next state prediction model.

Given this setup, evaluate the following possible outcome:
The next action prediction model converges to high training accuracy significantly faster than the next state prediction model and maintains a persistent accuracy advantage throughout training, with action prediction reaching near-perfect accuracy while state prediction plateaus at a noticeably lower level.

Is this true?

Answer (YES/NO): NO